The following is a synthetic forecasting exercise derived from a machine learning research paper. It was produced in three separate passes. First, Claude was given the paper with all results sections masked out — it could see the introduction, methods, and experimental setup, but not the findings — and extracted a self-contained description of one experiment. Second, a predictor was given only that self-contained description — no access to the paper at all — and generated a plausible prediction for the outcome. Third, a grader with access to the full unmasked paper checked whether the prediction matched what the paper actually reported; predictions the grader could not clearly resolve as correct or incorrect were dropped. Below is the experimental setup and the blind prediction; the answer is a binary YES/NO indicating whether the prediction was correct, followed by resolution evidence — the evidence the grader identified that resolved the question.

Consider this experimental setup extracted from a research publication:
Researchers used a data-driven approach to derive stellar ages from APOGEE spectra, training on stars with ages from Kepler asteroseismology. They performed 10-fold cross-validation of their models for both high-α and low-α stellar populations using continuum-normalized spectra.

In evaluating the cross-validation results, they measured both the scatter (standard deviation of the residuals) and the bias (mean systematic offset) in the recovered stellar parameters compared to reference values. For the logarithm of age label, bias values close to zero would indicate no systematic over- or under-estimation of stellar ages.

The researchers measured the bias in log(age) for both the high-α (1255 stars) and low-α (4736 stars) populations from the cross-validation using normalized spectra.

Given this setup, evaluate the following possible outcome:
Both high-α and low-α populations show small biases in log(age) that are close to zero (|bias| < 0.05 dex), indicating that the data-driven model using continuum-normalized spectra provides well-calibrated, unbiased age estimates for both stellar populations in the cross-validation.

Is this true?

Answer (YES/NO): YES